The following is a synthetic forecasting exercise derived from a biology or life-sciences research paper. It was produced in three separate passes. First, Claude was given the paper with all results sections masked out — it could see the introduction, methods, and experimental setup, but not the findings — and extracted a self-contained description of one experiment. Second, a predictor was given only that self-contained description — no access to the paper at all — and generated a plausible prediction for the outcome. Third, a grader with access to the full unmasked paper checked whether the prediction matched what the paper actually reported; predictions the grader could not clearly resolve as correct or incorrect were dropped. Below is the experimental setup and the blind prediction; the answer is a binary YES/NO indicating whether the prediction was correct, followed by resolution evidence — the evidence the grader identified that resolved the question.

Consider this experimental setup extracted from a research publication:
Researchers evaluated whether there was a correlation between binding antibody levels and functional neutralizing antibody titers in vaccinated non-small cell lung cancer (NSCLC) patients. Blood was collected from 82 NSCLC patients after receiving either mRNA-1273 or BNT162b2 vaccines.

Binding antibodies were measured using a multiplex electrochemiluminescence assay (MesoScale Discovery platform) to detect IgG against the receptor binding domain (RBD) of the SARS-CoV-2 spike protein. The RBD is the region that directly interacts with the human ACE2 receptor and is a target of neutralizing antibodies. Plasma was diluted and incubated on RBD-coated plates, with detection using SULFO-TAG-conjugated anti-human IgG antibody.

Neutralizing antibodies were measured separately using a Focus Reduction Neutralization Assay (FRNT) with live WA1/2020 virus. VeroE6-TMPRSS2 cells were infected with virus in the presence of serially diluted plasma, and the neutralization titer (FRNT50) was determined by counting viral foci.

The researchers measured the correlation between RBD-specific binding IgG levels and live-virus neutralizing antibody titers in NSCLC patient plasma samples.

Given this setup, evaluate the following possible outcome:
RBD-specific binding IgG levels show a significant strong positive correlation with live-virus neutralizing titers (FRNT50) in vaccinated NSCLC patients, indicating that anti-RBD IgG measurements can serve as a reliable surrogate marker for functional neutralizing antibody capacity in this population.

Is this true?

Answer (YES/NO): YES